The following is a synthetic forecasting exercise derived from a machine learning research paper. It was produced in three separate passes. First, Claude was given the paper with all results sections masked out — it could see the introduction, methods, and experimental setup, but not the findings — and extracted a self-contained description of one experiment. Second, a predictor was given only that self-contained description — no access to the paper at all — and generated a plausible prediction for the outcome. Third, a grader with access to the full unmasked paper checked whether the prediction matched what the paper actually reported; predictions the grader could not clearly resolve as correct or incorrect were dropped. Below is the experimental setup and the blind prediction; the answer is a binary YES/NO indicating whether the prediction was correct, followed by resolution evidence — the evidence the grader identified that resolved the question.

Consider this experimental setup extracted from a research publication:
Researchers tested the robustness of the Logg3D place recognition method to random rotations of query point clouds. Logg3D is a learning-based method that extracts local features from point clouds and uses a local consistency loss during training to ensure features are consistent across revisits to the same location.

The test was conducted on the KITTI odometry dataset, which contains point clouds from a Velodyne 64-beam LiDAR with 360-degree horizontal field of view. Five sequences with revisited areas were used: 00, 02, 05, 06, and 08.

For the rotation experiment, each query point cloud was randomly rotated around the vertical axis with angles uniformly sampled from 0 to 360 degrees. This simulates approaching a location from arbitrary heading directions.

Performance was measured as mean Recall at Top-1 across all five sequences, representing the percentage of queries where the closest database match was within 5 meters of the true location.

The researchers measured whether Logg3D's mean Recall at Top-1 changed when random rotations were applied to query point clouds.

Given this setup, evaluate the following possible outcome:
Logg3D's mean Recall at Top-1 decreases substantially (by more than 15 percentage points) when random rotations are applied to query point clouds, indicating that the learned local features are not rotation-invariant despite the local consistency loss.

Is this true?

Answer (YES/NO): NO